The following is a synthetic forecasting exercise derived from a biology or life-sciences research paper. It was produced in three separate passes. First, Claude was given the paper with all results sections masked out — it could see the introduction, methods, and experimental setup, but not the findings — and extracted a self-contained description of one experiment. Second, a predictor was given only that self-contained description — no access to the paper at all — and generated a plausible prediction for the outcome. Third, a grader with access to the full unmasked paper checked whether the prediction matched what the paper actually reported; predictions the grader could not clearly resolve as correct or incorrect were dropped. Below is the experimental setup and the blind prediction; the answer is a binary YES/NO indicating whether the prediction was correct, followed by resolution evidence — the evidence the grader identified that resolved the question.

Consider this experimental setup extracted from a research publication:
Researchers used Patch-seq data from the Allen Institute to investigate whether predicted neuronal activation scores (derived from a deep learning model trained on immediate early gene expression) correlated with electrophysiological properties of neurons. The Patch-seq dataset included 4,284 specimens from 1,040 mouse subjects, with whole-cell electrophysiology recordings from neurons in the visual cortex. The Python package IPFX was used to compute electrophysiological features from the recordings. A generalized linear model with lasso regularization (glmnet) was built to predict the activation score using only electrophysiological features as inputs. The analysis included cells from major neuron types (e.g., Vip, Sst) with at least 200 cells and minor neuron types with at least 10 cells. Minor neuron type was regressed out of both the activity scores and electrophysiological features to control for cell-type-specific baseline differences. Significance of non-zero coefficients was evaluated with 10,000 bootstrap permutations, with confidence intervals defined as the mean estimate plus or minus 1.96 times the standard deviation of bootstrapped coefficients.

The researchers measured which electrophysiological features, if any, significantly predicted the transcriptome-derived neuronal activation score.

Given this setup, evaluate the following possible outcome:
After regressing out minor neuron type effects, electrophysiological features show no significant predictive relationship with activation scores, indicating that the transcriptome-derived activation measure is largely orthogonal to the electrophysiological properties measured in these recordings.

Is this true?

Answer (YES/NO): NO